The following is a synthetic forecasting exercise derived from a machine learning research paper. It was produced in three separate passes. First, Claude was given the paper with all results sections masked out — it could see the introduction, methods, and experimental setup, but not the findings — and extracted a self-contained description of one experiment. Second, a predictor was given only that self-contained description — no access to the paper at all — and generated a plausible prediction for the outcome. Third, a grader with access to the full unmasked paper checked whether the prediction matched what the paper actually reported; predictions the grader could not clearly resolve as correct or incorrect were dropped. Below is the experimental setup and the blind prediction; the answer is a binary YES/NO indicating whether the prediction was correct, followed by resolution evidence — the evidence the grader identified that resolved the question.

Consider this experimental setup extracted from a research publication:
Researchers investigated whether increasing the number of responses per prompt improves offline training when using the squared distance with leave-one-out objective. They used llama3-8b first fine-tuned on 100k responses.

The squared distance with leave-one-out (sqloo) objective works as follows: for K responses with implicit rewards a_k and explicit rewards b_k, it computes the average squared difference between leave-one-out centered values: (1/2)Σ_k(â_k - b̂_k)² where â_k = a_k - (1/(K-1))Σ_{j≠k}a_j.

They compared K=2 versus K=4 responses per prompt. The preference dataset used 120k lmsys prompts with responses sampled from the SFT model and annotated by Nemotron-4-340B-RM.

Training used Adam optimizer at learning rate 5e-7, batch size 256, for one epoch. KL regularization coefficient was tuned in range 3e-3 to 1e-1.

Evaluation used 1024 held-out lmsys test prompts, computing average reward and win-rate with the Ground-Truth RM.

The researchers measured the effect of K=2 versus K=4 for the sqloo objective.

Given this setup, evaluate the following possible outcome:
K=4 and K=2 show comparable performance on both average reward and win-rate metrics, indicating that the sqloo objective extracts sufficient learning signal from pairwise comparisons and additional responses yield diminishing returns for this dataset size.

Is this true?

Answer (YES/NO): YES